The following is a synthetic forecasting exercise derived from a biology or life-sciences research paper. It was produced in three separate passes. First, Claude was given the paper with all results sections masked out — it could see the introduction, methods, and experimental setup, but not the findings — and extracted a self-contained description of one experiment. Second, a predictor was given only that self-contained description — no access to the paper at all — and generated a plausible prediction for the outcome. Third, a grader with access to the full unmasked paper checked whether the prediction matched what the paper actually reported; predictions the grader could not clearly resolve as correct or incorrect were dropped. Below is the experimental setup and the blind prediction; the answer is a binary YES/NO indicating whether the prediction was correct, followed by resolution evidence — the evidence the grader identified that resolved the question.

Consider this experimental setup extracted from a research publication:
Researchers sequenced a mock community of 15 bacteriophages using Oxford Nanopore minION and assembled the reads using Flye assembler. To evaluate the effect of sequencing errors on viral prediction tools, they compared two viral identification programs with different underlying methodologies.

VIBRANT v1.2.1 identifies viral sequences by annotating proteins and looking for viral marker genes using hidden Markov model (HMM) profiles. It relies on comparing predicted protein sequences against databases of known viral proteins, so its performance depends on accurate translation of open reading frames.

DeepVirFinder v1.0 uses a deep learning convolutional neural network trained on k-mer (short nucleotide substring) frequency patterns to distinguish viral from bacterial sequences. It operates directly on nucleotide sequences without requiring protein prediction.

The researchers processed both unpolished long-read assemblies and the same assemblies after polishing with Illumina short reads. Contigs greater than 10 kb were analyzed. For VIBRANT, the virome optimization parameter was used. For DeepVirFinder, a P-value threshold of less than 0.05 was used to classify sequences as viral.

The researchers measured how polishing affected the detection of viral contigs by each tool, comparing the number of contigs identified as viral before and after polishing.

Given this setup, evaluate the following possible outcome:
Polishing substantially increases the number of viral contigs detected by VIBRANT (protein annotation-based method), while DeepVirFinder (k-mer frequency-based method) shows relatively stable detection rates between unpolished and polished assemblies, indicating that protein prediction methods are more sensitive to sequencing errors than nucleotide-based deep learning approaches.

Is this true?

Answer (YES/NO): NO